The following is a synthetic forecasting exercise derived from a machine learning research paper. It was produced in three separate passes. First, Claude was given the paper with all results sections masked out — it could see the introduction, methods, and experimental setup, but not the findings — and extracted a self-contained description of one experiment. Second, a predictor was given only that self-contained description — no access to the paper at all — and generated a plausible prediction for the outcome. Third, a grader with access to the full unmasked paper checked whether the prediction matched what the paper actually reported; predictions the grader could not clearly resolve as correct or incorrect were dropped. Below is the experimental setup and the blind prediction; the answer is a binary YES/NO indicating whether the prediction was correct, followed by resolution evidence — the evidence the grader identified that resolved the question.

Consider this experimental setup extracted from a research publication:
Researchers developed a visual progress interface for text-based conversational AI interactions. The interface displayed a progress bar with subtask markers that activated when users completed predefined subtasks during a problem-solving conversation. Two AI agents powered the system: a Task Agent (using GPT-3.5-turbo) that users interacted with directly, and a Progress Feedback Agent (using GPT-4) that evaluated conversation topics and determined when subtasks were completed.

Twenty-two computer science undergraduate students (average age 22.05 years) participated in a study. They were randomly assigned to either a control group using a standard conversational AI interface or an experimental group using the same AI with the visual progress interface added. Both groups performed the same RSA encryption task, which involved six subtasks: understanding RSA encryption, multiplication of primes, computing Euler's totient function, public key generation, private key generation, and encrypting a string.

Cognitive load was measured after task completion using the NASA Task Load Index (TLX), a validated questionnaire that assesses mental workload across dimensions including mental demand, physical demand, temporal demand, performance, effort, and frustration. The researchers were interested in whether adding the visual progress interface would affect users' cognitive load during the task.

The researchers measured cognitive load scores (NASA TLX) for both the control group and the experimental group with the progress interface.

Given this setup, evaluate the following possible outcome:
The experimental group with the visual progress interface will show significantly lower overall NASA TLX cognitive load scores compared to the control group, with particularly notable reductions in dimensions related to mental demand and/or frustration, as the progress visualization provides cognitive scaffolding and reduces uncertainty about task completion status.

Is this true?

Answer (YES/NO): NO